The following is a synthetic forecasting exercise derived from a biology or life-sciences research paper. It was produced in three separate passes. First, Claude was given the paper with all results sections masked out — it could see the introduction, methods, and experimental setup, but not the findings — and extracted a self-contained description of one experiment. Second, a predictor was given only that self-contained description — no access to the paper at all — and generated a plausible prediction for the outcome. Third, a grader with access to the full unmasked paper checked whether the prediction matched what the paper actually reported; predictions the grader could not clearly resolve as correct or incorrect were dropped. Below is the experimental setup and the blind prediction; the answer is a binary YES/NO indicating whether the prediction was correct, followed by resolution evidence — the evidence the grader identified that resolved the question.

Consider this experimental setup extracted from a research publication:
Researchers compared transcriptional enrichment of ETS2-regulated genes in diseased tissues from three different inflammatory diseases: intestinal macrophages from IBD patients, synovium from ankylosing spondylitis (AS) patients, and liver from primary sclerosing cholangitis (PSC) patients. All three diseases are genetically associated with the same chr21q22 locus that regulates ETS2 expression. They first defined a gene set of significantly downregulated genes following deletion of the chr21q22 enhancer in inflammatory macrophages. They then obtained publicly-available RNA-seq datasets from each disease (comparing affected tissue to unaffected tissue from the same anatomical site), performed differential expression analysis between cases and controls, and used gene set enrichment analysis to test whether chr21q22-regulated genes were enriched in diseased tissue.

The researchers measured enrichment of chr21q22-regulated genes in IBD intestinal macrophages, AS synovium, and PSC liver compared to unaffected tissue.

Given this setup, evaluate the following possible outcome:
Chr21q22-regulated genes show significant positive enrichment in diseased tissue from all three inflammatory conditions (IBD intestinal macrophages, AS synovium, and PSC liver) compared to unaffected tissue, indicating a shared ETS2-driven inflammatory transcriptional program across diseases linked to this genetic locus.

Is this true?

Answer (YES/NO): YES